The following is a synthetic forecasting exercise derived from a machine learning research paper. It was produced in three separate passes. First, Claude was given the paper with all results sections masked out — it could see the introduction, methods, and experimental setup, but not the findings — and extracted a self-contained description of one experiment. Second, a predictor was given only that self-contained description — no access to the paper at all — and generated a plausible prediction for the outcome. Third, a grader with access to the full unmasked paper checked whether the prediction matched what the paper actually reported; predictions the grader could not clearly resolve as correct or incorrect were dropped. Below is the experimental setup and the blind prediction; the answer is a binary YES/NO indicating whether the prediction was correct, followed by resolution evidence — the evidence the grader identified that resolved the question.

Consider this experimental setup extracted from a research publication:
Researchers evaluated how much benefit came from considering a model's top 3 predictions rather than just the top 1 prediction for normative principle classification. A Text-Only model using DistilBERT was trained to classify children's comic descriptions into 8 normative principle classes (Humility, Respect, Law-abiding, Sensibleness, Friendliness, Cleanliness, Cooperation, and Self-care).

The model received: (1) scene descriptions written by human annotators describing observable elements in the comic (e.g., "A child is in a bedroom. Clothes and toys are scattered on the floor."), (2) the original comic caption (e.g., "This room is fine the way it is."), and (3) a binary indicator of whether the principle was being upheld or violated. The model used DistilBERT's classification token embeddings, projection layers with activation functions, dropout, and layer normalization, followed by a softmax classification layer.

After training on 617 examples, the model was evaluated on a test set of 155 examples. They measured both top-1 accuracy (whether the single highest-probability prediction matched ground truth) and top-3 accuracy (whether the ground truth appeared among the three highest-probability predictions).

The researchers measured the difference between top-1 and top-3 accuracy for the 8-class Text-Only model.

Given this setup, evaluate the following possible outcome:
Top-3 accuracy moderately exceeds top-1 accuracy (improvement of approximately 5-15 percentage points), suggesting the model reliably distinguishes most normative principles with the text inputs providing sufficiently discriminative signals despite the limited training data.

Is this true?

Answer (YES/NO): NO